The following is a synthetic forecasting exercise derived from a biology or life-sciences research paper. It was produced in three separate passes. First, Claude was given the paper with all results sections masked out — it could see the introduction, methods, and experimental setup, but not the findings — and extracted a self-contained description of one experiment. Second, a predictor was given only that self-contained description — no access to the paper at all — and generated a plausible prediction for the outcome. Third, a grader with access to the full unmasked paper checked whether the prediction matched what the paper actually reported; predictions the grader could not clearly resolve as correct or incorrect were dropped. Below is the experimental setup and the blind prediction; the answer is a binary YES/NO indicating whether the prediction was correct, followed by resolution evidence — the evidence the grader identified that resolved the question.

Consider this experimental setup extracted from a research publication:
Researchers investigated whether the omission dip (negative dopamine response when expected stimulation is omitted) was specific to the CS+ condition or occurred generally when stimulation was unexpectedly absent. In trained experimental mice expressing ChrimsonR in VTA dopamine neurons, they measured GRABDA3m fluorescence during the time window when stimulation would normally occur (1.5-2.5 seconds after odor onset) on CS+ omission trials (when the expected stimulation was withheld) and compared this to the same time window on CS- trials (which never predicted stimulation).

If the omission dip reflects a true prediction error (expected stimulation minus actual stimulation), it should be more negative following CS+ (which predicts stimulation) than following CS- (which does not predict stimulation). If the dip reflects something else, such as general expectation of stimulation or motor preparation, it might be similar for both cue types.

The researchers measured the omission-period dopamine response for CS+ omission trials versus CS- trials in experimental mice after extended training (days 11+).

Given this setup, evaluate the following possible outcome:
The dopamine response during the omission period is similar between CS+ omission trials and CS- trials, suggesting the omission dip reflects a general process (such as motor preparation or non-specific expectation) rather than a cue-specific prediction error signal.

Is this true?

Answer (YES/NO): NO